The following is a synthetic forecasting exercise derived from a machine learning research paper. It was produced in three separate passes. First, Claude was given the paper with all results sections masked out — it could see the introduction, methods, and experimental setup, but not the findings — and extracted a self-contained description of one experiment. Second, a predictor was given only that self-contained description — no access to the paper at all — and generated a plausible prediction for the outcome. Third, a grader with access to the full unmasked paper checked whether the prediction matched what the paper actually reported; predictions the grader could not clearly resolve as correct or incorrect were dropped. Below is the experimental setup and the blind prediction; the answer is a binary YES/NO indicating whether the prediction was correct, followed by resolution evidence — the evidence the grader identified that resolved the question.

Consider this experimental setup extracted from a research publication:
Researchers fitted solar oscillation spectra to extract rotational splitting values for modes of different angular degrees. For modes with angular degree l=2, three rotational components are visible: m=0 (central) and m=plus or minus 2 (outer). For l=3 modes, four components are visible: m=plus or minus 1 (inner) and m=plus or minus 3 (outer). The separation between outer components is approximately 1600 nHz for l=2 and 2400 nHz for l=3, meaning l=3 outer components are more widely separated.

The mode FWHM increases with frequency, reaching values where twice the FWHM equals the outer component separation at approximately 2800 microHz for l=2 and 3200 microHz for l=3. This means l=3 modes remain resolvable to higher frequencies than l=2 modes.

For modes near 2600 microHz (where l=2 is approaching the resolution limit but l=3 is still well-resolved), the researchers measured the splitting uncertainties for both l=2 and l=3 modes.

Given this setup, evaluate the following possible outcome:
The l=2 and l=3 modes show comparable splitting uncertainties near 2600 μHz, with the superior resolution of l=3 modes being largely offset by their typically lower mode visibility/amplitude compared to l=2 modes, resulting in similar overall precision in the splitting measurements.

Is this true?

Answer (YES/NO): NO